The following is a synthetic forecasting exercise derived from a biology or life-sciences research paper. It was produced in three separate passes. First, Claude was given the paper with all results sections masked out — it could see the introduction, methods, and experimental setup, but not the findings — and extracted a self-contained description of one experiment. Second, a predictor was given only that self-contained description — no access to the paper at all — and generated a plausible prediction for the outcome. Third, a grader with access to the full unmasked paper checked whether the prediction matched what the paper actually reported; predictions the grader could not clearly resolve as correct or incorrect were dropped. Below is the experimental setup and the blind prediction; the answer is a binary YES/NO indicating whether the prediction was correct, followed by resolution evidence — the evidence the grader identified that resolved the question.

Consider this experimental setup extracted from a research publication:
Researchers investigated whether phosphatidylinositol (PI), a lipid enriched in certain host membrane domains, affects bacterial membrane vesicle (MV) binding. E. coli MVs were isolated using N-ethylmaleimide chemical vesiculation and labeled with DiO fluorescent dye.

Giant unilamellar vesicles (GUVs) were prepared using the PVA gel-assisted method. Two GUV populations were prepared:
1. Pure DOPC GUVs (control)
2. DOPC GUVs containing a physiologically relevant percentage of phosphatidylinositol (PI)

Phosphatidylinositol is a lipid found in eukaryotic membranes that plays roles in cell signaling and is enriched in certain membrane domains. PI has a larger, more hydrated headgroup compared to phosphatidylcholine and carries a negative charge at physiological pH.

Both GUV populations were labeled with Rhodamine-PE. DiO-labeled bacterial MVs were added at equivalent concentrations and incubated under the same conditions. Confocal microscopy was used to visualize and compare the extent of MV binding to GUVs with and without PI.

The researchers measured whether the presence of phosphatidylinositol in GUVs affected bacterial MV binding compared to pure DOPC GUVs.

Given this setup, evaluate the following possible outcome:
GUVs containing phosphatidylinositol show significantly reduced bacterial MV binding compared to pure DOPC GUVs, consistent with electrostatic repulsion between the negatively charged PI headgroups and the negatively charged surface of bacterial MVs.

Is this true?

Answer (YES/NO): NO